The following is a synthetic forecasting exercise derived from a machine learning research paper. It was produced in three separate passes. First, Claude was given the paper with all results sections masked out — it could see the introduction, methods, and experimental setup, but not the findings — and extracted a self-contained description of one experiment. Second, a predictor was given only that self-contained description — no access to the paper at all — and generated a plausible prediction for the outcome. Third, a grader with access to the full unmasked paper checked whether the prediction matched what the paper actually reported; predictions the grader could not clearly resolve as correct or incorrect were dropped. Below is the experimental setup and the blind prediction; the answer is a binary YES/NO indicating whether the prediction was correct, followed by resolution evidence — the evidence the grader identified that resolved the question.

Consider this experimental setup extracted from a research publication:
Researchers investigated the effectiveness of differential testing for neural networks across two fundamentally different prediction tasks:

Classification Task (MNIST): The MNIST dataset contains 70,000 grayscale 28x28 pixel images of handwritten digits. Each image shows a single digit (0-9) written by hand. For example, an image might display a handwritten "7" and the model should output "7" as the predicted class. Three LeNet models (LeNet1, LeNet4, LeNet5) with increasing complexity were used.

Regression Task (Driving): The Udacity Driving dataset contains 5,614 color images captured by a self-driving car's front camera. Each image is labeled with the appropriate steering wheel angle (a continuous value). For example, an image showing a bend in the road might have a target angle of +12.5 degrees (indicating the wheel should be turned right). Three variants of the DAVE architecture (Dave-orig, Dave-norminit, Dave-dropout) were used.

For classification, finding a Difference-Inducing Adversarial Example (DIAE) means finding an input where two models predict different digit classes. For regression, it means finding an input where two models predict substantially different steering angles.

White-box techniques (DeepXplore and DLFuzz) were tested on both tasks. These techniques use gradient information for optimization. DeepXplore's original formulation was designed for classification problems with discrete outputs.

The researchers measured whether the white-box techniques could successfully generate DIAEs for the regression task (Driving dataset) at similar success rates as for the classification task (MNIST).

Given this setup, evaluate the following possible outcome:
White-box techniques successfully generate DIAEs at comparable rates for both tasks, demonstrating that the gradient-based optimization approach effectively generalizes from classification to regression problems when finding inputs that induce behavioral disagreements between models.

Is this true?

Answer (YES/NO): NO